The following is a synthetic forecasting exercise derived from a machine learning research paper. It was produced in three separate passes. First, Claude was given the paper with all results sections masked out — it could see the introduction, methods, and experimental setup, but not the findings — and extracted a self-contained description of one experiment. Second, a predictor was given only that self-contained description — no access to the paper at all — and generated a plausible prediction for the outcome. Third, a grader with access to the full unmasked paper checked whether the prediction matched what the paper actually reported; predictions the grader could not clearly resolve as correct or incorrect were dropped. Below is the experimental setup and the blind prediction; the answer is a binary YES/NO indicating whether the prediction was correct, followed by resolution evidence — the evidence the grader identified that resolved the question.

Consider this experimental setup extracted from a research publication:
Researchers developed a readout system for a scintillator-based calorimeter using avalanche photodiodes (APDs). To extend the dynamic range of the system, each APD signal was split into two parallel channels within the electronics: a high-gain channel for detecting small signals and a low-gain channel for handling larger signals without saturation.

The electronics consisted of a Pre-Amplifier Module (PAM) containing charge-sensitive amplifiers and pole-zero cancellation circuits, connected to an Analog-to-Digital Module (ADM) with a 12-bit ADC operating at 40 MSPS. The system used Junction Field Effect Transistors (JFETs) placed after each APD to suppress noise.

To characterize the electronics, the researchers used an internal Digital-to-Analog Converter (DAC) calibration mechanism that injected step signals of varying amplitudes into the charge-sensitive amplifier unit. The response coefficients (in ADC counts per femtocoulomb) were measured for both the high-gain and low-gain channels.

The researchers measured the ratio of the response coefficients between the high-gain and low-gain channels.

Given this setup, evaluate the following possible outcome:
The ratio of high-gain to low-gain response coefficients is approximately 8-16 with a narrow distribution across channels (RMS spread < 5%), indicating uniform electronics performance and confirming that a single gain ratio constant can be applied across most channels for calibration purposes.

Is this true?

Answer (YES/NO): NO